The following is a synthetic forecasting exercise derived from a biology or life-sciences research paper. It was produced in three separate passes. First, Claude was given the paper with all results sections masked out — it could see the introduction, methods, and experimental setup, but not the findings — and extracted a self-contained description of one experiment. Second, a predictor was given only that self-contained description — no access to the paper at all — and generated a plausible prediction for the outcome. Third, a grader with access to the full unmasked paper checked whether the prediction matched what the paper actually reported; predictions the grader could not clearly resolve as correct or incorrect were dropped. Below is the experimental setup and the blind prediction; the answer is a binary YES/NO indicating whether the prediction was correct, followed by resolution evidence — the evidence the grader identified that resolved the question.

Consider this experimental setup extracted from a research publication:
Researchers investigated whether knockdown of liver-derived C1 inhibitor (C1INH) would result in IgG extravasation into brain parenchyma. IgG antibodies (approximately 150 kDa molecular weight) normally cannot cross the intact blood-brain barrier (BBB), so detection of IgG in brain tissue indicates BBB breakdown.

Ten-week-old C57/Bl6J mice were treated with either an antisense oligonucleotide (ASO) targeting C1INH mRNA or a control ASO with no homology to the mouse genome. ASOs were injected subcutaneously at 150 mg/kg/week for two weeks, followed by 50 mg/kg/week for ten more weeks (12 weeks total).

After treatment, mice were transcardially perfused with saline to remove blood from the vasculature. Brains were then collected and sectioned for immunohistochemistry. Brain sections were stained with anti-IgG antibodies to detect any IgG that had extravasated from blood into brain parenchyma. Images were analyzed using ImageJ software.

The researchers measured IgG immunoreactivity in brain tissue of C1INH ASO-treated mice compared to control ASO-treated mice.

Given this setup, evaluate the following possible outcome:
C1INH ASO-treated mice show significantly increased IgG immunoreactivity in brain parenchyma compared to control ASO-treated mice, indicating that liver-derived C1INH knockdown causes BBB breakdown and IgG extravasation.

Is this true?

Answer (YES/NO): YES